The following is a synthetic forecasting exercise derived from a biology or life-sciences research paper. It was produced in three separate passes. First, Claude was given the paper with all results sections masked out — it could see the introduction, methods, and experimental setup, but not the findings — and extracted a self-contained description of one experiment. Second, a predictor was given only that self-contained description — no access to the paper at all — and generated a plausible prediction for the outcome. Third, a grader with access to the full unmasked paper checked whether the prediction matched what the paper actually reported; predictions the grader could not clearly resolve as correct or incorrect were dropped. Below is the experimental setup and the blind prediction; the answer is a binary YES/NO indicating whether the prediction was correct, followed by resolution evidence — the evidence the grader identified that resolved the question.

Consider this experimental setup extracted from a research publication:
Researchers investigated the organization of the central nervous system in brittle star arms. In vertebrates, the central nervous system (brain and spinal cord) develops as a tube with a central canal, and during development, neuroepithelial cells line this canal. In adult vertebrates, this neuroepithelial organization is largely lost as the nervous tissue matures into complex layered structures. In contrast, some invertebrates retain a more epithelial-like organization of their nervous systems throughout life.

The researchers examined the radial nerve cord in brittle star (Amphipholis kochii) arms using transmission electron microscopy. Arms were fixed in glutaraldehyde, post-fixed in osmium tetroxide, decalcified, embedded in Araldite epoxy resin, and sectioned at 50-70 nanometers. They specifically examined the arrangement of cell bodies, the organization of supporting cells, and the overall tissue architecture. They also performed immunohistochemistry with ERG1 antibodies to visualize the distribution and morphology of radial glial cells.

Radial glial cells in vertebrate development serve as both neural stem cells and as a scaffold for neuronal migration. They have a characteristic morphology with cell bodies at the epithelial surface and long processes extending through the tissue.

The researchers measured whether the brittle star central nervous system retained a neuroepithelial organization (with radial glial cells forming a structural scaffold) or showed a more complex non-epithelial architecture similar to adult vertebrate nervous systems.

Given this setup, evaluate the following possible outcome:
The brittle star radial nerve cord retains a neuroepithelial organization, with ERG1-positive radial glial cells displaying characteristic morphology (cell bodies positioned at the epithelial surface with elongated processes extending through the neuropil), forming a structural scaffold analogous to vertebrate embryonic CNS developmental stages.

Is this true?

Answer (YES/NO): YES